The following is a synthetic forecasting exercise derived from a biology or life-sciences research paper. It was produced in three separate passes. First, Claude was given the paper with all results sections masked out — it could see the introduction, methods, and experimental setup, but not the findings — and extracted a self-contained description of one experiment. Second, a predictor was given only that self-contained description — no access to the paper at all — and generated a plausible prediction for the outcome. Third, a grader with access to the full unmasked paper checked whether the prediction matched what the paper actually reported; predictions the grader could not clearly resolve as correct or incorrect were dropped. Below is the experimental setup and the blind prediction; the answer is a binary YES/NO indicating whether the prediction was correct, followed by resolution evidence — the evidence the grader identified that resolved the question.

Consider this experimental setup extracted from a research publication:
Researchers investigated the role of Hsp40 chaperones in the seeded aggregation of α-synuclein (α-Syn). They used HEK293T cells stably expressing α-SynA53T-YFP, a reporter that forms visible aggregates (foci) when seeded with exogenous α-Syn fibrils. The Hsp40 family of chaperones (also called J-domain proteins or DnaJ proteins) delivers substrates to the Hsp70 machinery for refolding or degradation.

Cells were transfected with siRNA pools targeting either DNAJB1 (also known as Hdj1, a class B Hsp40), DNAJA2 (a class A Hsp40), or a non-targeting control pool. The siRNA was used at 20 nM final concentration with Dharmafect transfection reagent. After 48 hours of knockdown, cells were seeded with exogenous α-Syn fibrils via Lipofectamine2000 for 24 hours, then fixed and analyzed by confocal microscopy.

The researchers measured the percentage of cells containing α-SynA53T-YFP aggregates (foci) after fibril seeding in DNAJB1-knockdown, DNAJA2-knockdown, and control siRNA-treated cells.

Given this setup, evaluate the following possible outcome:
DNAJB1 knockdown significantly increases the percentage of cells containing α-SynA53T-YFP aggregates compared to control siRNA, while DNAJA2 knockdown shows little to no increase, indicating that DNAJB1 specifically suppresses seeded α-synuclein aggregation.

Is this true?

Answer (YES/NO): NO